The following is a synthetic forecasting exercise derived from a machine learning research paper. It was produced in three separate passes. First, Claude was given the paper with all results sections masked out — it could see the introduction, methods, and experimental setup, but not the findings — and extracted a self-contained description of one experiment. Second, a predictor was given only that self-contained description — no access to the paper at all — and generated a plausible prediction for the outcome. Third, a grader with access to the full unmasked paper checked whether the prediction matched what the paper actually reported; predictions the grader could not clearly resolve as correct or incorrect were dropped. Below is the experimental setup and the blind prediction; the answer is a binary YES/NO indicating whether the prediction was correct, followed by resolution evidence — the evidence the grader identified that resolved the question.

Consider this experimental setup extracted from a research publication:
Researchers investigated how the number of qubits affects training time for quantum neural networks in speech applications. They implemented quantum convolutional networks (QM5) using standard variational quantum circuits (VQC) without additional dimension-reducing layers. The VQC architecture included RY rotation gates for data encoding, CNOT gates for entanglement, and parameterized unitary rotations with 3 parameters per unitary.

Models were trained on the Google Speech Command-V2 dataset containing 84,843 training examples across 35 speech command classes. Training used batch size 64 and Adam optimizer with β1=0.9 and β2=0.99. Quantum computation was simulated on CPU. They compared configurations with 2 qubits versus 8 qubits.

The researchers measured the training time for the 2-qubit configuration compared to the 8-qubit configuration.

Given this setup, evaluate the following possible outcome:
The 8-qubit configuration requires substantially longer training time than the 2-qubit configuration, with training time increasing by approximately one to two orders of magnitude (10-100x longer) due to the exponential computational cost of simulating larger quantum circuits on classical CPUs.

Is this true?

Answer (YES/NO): NO